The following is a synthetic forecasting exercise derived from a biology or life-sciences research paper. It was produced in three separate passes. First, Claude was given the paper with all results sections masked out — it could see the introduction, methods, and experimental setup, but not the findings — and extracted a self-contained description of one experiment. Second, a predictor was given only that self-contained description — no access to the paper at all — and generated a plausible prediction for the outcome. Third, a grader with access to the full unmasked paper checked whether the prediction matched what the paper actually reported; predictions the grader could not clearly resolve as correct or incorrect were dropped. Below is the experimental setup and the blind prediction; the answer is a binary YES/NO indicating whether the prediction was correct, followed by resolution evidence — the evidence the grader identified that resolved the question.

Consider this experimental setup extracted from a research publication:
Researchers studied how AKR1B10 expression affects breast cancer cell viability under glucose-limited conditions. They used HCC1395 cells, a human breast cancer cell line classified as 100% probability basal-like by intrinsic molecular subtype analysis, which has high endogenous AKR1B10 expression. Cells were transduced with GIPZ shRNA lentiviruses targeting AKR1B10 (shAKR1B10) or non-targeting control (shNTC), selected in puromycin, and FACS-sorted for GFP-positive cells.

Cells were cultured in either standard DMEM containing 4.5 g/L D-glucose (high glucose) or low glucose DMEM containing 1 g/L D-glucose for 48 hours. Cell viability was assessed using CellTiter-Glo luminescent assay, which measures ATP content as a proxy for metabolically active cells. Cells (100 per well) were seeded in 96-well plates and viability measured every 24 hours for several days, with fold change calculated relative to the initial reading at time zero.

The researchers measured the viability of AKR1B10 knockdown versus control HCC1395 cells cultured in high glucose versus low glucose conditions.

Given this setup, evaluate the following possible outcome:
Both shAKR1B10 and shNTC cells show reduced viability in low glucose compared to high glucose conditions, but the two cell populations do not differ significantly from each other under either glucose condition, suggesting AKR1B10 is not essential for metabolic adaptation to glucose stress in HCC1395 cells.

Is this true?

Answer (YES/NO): NO